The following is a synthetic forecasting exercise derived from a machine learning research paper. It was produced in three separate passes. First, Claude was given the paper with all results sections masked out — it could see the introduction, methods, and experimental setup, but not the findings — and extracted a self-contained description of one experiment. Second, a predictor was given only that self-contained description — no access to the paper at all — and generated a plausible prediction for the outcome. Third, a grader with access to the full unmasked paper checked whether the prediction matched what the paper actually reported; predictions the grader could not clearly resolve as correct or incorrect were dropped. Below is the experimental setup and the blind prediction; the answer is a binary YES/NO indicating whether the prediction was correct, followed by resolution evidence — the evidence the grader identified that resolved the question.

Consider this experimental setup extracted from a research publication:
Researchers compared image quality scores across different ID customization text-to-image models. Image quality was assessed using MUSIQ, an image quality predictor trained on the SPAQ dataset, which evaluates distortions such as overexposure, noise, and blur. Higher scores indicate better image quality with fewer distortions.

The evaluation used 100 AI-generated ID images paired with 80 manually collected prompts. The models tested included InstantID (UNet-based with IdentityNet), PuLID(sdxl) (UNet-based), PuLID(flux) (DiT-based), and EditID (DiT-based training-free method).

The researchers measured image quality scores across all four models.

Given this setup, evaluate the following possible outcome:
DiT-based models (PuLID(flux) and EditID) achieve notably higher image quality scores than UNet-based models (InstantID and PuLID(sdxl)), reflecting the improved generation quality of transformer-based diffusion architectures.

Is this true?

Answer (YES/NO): NO